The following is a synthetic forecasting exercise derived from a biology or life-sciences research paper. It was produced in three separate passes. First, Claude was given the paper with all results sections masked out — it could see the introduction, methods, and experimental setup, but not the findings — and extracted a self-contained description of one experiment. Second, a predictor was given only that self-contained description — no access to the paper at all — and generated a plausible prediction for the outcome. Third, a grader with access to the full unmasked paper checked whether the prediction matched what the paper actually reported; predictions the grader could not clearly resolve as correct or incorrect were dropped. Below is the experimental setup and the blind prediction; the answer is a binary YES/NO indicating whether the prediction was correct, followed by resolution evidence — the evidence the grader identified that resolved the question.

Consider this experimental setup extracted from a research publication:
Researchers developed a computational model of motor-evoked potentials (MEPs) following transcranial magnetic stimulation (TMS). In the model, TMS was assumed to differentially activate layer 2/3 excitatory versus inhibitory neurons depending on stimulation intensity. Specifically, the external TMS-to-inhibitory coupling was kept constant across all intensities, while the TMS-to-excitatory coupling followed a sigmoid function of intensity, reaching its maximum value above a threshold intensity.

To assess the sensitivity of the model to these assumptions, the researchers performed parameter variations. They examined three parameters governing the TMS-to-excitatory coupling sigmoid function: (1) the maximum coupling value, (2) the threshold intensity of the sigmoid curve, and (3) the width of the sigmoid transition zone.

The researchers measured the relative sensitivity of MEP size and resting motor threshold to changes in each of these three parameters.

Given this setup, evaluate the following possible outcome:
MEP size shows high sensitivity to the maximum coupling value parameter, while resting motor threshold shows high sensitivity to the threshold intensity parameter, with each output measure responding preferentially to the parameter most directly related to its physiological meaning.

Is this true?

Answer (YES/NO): NO